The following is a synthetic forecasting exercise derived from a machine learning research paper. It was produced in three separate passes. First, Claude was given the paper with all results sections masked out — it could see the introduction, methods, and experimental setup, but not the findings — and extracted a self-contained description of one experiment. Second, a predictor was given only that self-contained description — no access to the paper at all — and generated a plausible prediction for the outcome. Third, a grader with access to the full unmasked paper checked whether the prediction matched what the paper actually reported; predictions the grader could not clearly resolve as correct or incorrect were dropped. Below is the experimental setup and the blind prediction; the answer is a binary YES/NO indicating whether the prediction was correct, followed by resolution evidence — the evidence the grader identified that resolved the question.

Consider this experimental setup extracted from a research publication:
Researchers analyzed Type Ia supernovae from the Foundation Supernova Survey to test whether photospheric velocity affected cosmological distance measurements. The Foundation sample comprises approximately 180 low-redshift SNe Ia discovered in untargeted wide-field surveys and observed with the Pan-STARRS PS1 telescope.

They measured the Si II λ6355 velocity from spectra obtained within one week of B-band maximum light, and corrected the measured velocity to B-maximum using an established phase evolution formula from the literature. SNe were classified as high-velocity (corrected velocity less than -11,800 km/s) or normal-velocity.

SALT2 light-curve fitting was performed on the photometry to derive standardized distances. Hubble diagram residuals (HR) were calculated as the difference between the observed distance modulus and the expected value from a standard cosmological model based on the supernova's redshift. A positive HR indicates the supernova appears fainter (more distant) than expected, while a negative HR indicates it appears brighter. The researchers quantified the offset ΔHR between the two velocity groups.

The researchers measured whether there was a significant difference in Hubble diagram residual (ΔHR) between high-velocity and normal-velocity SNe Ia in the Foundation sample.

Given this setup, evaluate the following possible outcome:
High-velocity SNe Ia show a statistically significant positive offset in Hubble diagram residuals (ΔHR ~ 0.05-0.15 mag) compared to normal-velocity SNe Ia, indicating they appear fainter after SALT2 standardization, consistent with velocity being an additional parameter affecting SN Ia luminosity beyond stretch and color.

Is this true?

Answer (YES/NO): NO